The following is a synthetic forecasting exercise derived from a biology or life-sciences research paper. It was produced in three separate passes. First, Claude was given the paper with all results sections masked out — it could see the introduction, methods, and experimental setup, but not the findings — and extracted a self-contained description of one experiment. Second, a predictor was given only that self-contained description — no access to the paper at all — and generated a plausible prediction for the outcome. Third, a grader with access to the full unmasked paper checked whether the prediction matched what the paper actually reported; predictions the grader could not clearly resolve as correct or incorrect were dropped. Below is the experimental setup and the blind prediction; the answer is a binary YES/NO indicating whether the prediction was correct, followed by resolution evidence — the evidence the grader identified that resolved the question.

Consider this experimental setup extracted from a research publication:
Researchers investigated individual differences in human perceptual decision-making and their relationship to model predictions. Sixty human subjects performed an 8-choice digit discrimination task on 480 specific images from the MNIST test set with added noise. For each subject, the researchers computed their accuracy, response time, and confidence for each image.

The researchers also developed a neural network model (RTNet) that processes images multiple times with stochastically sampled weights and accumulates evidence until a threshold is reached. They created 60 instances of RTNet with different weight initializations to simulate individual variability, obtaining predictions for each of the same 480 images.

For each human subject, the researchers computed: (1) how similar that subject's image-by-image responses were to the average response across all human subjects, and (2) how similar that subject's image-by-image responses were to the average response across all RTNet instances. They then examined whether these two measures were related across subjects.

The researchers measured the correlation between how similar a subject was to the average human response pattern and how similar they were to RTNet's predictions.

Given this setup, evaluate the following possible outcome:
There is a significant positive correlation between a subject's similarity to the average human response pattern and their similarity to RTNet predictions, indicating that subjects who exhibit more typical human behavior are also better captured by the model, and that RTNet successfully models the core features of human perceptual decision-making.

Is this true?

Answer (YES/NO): YES